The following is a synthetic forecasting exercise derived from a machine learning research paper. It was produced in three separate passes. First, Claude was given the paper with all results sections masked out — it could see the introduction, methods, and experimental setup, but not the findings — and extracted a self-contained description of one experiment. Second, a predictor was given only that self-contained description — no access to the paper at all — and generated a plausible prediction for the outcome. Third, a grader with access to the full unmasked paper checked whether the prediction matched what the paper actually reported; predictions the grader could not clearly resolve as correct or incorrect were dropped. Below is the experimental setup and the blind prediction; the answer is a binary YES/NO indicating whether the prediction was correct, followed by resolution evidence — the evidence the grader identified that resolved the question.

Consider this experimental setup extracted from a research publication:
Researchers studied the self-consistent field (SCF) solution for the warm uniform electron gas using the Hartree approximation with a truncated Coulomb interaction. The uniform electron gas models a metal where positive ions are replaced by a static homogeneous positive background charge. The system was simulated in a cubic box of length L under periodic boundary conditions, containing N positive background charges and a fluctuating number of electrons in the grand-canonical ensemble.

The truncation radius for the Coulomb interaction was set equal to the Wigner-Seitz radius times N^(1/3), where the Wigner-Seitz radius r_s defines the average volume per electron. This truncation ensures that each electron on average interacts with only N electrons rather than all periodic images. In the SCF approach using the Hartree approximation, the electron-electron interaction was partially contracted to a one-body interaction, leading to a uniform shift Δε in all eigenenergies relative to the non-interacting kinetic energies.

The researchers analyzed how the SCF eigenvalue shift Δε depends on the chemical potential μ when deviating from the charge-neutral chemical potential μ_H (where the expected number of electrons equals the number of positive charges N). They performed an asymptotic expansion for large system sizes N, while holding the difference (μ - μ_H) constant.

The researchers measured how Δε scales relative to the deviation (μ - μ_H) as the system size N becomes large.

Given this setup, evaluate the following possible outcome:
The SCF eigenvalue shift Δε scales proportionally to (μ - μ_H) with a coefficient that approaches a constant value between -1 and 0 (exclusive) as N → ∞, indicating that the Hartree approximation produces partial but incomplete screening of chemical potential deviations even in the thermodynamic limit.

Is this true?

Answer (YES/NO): NO